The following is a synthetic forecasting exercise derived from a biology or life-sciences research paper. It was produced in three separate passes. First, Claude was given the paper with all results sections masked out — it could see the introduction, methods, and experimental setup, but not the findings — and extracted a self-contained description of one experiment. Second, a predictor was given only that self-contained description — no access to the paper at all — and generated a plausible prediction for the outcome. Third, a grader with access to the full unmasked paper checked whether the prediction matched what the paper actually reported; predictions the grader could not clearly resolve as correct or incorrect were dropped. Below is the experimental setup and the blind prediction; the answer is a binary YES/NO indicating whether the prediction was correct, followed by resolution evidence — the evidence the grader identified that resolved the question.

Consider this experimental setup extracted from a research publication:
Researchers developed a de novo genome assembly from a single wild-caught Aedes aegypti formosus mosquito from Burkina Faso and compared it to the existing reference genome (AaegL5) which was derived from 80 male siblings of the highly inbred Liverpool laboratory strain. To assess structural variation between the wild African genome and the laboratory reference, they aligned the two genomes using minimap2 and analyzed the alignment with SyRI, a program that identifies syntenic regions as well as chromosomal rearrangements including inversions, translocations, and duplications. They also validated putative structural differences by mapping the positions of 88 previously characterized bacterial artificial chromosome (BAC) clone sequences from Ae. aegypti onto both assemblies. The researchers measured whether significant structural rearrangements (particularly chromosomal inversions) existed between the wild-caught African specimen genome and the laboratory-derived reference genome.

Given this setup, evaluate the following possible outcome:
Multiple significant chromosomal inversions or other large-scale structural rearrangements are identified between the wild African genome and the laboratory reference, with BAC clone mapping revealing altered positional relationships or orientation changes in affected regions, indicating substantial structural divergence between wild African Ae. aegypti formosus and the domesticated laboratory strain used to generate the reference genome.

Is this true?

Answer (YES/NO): NO